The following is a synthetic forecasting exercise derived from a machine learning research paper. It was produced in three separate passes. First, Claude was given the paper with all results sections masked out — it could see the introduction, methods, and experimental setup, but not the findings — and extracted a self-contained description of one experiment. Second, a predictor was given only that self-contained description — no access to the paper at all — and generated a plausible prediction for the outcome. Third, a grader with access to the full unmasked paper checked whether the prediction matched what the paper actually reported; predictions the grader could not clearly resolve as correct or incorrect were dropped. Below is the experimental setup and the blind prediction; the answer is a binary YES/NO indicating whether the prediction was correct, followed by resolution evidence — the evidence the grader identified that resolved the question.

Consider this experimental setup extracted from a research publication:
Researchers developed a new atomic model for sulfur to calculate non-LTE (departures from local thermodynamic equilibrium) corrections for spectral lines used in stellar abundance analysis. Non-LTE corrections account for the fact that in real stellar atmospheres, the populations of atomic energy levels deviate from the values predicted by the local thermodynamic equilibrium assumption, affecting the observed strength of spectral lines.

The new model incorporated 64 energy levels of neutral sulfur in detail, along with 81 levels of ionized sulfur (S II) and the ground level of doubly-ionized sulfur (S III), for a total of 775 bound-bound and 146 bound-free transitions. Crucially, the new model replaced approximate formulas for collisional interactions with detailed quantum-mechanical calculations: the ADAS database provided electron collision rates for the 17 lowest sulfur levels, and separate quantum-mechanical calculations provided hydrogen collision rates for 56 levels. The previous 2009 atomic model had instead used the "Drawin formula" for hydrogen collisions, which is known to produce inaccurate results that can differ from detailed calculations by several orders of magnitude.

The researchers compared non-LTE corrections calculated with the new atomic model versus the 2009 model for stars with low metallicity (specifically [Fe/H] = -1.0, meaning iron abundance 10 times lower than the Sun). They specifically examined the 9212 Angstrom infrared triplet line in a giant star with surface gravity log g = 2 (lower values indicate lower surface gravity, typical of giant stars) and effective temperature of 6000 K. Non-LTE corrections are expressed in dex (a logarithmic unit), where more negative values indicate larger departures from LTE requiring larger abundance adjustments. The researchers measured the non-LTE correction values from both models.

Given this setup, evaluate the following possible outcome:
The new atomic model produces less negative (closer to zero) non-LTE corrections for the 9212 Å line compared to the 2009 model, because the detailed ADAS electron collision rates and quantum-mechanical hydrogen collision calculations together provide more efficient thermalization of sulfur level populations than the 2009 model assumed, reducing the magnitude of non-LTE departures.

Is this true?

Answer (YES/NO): YES